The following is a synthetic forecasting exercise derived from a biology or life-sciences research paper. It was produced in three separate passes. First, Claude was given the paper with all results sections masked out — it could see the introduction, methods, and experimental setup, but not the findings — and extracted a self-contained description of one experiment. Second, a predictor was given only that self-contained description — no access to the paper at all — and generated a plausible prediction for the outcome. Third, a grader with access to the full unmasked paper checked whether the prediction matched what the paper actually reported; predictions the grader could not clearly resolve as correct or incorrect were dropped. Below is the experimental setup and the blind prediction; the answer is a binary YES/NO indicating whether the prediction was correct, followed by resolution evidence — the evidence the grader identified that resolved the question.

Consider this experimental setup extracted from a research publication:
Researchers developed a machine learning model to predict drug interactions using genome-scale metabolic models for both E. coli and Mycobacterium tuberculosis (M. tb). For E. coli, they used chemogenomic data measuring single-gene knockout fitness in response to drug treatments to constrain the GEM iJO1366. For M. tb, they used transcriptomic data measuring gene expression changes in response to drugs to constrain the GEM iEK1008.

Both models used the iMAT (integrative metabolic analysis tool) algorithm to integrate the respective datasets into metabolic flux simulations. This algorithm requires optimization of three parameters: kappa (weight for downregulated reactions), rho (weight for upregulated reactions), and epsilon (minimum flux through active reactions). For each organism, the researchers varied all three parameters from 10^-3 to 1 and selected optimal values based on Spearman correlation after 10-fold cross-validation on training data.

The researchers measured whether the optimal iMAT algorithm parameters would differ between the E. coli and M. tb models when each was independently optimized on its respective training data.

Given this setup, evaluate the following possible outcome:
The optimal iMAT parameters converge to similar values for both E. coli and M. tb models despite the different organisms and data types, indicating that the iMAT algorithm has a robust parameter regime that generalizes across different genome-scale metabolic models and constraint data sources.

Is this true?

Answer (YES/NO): NO